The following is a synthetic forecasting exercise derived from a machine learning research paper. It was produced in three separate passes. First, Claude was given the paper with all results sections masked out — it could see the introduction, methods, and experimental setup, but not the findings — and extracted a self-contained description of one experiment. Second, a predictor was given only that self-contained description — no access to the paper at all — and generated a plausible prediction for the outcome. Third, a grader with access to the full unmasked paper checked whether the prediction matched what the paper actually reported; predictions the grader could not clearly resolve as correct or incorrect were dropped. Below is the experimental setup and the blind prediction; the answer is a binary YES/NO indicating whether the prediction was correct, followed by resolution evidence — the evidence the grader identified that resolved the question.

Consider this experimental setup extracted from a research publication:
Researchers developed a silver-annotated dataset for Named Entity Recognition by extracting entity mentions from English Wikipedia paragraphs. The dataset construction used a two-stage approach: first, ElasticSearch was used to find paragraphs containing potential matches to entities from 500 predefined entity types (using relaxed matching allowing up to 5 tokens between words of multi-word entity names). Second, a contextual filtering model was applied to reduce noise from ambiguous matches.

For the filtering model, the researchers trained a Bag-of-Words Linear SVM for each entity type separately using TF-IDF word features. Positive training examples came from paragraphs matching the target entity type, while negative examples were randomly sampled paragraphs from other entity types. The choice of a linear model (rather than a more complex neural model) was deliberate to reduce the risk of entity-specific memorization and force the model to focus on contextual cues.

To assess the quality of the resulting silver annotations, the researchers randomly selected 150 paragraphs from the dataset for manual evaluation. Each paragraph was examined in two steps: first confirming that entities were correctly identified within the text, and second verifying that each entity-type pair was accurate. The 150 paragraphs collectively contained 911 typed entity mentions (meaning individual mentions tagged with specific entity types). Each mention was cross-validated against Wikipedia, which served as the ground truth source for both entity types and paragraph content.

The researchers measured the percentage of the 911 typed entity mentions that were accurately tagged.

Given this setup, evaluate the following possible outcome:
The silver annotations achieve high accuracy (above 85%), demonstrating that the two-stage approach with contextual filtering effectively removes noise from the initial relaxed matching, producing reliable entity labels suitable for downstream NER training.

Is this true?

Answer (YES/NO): YES